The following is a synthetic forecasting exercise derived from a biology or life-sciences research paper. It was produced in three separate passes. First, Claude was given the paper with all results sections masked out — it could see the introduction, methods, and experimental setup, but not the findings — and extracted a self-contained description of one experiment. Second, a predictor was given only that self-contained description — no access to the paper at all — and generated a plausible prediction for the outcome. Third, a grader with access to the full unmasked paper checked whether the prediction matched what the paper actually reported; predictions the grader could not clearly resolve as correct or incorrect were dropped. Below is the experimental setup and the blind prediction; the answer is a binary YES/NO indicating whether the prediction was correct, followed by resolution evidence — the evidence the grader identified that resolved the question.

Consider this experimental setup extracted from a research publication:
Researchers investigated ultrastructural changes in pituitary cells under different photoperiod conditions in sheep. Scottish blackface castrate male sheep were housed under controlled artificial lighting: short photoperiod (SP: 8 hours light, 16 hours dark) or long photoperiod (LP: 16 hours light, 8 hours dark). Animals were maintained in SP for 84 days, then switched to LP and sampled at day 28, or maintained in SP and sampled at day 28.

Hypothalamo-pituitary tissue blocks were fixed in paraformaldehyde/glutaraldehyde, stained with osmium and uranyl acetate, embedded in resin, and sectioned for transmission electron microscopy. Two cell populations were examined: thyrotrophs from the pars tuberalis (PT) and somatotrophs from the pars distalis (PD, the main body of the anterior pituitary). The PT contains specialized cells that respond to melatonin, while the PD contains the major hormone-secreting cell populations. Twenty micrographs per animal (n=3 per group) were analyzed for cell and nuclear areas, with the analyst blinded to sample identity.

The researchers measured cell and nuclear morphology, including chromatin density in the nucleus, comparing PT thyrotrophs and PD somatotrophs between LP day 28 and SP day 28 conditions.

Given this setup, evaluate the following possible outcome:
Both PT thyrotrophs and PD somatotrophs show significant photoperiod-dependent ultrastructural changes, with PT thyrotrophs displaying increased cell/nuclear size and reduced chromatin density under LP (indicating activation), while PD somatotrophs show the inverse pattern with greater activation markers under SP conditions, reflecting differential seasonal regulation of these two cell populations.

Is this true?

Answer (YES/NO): NO